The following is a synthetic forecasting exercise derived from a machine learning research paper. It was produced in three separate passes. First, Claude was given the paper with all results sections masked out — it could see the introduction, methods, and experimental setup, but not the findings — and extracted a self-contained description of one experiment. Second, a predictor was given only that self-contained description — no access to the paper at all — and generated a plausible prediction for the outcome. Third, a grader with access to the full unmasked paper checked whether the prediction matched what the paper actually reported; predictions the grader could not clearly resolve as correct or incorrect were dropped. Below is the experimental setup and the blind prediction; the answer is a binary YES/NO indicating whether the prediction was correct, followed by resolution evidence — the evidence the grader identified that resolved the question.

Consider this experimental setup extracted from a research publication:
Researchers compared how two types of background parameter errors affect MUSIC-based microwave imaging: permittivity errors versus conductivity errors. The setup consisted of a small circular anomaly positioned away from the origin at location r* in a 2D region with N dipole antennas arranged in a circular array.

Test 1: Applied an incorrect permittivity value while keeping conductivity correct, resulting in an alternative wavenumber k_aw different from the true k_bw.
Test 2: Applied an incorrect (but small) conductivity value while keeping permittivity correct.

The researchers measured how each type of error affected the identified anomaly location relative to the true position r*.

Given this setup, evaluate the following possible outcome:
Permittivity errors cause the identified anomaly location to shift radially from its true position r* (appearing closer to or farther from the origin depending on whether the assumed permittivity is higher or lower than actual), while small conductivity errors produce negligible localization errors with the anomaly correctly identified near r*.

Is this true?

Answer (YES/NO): YES